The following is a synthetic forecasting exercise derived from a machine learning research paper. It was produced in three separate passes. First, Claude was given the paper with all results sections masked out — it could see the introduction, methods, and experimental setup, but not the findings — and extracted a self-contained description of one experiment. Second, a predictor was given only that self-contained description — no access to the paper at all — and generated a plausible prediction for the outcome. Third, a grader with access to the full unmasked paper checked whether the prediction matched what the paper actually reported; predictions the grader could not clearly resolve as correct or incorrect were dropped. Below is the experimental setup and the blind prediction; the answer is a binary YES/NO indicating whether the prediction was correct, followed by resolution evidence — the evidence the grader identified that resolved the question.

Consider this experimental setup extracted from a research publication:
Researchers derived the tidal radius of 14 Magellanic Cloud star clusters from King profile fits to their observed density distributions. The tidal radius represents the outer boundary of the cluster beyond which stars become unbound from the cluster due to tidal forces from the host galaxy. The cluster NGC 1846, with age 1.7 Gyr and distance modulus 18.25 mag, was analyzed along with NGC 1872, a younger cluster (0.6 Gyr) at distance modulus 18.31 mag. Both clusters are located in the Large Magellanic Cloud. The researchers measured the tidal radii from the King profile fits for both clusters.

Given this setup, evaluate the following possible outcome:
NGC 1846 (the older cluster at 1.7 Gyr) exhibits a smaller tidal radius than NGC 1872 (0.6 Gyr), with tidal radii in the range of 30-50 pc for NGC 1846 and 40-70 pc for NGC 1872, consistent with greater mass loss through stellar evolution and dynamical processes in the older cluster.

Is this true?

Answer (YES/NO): NO